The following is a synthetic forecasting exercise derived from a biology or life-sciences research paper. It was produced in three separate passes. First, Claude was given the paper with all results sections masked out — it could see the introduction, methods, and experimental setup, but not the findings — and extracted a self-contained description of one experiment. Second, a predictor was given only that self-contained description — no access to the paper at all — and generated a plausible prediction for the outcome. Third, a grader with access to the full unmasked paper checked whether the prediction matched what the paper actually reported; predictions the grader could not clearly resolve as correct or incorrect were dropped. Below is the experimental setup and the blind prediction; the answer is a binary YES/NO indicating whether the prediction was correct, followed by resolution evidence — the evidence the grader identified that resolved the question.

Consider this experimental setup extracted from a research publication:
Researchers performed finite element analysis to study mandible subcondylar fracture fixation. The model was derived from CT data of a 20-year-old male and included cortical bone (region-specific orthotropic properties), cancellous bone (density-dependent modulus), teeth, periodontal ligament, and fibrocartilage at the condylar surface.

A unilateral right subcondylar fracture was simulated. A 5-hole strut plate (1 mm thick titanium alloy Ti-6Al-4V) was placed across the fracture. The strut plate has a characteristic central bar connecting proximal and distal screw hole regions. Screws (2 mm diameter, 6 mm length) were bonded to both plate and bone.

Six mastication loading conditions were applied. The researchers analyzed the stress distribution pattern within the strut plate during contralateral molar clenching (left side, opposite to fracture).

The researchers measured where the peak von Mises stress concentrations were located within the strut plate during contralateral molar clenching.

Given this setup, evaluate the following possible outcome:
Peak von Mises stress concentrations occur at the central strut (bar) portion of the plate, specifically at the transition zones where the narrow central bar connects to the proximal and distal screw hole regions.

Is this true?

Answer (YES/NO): NO